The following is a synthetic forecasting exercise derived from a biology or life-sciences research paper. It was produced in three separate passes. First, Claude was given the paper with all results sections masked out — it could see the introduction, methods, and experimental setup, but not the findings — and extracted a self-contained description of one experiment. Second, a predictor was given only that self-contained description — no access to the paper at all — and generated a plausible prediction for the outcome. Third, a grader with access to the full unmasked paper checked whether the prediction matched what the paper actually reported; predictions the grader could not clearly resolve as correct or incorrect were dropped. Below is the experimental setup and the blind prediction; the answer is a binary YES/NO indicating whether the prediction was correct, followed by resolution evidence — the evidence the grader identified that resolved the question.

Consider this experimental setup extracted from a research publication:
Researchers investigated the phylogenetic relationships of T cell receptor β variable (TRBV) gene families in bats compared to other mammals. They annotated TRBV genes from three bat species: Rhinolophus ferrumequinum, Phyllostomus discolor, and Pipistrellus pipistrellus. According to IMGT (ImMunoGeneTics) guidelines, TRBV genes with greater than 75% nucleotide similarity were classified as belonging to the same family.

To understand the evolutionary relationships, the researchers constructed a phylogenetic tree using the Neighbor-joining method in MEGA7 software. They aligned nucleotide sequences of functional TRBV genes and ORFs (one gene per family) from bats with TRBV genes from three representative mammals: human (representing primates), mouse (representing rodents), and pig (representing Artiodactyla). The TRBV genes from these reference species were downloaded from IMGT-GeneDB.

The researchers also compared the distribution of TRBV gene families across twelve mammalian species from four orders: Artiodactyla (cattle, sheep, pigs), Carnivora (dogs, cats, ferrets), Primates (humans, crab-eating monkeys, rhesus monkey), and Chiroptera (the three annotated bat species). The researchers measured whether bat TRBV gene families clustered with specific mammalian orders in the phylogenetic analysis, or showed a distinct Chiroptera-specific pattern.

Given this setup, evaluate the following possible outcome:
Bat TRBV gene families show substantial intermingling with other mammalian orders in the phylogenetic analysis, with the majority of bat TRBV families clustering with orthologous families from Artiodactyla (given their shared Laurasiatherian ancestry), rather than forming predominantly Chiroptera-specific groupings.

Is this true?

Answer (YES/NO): NO